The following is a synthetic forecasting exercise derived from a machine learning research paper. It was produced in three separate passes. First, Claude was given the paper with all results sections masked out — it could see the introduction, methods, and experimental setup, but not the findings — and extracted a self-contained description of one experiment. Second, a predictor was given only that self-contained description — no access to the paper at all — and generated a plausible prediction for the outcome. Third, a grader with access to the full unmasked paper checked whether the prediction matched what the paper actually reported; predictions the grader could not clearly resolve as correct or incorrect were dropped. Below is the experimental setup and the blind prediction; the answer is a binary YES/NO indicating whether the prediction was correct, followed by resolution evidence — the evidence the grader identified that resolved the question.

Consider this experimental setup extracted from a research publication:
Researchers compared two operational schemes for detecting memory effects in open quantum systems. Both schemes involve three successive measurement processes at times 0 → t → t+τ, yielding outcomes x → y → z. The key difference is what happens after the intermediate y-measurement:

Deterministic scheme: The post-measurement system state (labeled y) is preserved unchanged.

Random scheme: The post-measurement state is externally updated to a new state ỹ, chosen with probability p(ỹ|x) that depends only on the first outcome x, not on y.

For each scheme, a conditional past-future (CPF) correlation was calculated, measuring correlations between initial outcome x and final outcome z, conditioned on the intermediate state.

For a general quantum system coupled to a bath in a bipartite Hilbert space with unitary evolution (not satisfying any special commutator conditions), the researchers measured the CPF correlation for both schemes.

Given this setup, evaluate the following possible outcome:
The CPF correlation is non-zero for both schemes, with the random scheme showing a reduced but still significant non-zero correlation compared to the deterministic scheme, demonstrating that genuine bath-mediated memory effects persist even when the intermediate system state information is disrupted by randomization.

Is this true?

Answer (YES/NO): YES